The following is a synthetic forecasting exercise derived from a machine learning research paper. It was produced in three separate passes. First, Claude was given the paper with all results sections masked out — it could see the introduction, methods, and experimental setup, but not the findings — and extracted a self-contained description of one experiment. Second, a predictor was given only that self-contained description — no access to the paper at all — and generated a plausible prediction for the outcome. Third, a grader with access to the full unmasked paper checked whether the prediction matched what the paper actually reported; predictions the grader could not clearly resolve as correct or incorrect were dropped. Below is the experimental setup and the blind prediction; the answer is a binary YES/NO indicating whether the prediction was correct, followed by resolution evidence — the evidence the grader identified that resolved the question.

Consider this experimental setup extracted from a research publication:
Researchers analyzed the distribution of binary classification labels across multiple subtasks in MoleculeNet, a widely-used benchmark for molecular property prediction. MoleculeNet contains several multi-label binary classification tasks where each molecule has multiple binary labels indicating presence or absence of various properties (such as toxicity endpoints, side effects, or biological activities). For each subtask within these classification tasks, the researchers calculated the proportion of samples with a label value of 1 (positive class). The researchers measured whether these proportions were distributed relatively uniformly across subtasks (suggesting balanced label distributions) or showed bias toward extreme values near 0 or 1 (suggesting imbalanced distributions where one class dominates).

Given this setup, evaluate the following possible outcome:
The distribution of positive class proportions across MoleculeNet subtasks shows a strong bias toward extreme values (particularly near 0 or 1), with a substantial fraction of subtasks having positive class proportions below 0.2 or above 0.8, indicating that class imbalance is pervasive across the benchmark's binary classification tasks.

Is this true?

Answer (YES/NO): YES